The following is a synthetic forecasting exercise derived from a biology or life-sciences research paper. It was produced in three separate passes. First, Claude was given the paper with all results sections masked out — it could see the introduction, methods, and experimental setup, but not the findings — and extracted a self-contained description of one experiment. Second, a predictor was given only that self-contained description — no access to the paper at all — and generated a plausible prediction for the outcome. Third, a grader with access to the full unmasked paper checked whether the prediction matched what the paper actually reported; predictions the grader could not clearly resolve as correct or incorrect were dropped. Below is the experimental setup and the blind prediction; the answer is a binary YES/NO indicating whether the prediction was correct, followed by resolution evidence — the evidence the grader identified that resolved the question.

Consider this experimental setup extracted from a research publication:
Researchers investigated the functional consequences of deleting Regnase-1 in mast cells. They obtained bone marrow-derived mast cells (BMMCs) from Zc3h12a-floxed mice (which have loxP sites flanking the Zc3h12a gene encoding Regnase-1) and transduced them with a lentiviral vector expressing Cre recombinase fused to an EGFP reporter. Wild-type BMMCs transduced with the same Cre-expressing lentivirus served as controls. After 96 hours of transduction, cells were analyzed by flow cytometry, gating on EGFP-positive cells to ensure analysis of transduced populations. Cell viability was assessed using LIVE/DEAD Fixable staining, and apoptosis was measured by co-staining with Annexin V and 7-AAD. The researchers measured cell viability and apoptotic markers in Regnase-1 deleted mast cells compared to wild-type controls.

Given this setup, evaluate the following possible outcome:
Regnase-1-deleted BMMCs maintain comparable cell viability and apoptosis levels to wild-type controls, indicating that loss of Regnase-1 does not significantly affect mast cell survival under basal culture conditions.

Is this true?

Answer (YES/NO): NO